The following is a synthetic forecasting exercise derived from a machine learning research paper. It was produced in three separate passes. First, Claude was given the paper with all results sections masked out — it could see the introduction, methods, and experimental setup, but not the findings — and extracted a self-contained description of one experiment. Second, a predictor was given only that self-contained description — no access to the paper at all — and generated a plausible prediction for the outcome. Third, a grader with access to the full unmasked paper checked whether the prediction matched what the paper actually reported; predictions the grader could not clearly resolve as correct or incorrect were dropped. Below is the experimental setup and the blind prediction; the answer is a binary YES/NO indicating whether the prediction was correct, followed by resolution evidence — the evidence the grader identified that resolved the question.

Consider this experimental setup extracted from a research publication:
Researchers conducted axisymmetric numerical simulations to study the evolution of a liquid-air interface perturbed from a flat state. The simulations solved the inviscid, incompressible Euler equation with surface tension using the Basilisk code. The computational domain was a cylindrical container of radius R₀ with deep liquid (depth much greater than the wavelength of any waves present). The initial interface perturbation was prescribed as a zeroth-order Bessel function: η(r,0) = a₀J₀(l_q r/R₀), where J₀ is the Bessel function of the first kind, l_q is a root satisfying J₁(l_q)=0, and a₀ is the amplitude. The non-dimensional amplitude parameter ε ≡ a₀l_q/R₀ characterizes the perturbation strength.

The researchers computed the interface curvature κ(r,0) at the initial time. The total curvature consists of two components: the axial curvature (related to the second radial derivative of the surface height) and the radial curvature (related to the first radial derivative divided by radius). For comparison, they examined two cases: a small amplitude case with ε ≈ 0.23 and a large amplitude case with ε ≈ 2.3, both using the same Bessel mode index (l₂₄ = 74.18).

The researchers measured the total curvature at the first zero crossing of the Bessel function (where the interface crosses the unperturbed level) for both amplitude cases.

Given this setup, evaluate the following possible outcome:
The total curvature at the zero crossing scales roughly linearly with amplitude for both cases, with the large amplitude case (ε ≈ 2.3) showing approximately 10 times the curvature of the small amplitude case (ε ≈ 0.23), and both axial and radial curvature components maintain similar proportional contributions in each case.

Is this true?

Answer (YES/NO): NO